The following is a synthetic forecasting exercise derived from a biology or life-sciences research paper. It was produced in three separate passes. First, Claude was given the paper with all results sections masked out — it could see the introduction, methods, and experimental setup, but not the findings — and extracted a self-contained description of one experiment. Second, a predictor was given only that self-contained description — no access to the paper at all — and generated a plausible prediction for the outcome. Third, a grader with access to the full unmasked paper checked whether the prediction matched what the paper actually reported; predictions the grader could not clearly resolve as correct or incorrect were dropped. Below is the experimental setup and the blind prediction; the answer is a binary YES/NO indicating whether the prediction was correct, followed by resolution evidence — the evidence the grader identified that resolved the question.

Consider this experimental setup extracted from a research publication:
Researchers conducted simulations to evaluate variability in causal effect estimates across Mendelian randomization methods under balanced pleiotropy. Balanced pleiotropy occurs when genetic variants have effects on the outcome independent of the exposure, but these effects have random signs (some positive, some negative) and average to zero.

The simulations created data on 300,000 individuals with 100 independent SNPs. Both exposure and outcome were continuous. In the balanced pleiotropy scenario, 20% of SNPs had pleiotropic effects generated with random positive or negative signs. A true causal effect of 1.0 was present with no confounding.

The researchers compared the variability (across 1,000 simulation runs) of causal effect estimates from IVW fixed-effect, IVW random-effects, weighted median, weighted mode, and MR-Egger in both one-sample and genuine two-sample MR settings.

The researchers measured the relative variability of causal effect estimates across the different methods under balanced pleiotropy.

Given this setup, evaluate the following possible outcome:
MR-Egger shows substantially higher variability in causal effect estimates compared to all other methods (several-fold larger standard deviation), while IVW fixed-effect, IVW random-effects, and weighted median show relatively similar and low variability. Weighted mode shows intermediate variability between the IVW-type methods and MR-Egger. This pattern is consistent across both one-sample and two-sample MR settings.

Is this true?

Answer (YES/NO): NO